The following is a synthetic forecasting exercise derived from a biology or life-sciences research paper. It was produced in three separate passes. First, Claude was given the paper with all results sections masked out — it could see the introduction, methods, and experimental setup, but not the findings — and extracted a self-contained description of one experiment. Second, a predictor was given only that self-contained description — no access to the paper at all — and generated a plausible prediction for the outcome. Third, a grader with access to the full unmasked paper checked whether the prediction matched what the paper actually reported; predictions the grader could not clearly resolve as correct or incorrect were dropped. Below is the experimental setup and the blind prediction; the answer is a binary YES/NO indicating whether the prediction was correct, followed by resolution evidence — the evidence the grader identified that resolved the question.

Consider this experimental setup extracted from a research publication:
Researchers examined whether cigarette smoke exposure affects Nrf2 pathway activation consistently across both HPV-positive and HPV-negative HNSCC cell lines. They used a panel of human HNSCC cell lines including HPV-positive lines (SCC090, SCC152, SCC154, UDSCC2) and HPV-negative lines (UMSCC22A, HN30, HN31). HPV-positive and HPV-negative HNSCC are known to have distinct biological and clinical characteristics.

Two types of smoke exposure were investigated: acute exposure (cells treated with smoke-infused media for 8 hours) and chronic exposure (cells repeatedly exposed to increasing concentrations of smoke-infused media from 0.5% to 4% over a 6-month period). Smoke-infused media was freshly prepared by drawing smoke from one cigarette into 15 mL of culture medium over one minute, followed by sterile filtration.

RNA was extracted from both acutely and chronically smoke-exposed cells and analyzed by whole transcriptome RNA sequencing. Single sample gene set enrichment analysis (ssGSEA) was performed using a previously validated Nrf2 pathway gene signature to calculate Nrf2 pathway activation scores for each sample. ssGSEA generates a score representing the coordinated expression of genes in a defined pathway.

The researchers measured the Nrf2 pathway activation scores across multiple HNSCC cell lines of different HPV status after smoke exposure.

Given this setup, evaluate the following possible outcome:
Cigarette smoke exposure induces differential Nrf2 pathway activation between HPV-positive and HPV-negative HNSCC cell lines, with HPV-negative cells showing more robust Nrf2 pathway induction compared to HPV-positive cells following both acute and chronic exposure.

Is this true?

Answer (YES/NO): NO